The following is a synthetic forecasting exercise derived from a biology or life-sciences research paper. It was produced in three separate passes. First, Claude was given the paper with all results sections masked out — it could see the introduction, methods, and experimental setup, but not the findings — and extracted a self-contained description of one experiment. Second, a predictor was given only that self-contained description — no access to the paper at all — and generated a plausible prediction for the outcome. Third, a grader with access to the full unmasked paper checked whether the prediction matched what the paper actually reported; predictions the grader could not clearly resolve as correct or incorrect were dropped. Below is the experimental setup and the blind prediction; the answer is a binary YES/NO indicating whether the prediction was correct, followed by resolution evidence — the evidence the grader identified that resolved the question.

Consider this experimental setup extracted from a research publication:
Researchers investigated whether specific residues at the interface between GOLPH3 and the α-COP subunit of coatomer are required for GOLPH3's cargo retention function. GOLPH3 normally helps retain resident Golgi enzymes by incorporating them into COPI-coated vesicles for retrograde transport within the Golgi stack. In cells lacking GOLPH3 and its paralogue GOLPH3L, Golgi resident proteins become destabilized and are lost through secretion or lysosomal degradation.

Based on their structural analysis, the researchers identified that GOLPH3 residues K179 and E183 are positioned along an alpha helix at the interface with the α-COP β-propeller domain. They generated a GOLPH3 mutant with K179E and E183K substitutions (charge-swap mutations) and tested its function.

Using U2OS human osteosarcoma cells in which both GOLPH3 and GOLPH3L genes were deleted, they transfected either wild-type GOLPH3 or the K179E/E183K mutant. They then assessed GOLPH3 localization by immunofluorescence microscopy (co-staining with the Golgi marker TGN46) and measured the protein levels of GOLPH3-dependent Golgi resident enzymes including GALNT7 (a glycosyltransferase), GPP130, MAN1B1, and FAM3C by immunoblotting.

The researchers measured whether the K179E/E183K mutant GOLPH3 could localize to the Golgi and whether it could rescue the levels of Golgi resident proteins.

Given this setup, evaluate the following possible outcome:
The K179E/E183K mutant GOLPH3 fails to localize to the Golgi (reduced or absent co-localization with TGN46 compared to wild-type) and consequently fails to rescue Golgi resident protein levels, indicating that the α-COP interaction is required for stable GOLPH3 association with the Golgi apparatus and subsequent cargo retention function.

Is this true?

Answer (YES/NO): NO